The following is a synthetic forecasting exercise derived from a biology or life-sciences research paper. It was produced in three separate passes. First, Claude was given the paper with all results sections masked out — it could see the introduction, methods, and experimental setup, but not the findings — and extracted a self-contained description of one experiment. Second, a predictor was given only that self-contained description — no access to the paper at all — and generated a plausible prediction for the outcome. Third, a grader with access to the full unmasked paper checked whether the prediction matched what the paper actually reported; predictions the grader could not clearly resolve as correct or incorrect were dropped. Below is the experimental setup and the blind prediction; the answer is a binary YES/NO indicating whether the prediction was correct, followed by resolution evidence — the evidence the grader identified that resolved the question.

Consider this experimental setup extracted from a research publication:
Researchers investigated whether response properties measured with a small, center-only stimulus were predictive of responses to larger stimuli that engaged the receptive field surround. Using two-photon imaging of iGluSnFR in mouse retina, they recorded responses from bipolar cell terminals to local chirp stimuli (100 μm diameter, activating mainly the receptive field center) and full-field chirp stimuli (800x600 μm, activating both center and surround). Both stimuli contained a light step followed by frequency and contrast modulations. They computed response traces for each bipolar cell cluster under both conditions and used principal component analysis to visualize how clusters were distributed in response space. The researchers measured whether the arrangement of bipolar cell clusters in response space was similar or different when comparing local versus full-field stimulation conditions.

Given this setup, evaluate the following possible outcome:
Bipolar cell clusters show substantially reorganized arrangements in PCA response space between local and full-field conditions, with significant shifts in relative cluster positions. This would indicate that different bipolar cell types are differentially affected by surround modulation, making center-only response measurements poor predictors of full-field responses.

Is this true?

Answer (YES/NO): YES